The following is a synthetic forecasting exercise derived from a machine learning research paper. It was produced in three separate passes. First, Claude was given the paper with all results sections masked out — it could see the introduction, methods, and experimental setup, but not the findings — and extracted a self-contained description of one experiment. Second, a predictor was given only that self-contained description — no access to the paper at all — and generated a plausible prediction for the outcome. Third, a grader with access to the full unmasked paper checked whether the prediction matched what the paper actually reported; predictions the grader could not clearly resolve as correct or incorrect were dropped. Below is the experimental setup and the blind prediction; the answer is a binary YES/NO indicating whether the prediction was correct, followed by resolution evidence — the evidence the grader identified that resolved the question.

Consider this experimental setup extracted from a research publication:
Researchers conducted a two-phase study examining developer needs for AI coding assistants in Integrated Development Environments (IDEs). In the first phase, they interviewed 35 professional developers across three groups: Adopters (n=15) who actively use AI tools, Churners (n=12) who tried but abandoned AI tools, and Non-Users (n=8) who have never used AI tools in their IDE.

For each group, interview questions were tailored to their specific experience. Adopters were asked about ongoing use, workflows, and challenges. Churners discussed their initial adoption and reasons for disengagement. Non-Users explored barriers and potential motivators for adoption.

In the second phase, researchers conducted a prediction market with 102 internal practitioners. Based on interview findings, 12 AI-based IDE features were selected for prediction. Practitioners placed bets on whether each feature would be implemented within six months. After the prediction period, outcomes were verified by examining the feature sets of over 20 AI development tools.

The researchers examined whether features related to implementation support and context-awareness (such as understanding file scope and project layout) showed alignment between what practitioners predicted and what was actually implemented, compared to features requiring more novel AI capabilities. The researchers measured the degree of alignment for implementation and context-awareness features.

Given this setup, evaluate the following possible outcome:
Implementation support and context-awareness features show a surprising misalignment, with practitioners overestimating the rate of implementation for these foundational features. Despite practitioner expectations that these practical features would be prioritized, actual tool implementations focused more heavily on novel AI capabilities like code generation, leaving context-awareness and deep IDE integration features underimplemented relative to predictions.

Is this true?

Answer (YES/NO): NO